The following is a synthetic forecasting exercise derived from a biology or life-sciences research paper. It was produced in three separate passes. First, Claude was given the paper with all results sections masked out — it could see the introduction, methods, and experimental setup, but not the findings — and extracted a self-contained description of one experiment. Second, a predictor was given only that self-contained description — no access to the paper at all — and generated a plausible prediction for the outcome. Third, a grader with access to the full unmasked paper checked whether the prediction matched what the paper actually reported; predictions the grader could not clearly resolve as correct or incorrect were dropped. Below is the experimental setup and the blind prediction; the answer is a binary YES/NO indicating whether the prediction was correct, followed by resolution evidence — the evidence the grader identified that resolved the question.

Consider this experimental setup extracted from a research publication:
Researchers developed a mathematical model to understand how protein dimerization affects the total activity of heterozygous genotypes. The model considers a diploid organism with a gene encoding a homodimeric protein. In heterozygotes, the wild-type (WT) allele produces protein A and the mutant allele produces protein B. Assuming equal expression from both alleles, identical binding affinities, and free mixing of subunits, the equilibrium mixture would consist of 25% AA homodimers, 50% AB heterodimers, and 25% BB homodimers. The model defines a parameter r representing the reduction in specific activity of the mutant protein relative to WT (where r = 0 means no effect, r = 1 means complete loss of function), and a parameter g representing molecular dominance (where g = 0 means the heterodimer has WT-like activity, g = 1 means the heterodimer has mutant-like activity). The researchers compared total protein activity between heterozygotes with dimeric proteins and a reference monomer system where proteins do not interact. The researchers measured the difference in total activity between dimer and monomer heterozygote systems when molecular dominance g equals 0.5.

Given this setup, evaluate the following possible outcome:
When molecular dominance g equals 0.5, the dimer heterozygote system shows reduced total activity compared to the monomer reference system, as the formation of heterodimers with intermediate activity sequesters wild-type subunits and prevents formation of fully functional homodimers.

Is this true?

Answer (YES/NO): NO